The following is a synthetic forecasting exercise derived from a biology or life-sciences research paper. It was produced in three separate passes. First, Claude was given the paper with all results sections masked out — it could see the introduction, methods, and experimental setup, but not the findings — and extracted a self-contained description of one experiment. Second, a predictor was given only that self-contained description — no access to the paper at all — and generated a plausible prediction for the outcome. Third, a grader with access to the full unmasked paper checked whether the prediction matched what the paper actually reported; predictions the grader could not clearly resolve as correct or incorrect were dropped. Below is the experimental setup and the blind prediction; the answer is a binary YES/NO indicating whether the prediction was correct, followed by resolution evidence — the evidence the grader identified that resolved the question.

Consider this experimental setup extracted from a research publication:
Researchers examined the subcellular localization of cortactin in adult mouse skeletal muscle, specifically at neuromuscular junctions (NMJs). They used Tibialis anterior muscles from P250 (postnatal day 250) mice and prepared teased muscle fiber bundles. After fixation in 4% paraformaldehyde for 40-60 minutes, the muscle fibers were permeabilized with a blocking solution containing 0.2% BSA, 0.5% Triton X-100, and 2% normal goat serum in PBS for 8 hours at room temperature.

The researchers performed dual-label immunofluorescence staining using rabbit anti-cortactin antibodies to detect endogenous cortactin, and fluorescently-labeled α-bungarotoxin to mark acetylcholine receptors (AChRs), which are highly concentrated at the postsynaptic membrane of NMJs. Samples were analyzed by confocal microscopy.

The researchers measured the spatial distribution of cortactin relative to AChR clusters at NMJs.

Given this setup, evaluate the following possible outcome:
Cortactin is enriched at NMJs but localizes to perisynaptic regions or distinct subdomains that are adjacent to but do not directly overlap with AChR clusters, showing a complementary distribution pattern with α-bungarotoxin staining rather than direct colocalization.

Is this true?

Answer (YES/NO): NO